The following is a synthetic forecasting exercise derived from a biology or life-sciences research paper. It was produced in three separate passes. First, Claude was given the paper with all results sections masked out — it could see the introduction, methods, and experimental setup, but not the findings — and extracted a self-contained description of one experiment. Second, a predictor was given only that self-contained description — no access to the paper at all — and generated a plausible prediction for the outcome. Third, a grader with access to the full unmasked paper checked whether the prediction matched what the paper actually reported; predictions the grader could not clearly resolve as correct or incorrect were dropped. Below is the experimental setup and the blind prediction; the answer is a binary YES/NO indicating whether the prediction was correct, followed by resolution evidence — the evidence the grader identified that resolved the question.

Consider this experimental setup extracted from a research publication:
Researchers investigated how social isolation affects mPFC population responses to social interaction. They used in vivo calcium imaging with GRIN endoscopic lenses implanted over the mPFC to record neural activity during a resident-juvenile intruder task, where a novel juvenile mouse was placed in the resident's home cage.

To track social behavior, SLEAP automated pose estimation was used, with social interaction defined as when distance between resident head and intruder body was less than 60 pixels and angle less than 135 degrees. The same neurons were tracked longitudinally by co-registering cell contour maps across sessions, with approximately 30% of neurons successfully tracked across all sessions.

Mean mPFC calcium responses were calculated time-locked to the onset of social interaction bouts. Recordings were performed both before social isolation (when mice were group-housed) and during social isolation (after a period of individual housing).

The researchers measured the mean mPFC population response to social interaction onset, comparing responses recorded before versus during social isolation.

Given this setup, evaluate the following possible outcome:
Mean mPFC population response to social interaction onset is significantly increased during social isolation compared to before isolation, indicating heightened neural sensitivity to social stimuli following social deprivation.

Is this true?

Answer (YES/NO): NO